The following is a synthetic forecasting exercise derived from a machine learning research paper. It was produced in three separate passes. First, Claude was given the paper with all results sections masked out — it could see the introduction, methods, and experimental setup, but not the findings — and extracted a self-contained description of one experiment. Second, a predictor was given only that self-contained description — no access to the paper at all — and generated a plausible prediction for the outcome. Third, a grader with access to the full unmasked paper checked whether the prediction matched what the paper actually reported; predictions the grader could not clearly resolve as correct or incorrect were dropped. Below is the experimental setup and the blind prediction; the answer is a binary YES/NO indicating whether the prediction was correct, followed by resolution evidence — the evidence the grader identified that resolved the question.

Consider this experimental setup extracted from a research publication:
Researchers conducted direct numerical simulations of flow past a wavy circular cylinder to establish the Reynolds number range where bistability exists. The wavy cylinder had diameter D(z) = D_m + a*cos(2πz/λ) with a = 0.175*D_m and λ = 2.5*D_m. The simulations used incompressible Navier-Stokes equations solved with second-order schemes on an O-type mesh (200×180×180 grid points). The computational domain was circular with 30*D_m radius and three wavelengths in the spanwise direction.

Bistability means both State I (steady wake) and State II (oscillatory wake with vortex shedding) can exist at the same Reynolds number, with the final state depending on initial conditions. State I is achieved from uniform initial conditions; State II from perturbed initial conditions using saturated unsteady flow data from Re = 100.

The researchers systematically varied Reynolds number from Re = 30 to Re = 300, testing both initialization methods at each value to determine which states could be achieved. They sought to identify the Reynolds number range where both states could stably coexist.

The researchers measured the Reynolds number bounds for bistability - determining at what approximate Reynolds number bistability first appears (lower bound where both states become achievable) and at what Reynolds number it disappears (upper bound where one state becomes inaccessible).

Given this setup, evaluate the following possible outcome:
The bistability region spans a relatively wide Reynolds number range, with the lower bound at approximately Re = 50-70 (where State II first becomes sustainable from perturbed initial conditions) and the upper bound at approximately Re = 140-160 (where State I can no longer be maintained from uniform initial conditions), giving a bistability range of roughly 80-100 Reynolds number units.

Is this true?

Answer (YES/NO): NO